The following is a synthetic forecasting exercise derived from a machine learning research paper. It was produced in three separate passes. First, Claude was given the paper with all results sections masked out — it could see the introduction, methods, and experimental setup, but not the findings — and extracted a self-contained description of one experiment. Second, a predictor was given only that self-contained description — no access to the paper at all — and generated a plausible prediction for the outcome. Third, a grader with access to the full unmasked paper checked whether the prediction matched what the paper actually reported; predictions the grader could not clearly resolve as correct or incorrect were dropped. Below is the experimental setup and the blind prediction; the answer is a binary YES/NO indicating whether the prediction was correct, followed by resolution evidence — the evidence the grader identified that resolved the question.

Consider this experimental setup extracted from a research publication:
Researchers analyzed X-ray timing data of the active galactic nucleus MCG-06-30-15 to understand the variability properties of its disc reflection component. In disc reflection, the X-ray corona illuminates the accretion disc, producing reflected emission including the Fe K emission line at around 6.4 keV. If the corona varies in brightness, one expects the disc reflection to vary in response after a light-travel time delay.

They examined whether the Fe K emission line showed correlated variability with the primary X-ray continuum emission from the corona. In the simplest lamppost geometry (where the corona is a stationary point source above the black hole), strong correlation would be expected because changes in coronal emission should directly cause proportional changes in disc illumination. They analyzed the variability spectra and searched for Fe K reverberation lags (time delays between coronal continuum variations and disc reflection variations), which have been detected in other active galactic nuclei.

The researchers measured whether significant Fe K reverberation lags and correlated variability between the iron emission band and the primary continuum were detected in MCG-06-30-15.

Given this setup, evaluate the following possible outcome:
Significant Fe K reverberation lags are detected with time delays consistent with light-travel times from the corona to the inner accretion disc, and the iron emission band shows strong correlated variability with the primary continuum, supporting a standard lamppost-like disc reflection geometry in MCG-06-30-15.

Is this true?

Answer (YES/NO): NO